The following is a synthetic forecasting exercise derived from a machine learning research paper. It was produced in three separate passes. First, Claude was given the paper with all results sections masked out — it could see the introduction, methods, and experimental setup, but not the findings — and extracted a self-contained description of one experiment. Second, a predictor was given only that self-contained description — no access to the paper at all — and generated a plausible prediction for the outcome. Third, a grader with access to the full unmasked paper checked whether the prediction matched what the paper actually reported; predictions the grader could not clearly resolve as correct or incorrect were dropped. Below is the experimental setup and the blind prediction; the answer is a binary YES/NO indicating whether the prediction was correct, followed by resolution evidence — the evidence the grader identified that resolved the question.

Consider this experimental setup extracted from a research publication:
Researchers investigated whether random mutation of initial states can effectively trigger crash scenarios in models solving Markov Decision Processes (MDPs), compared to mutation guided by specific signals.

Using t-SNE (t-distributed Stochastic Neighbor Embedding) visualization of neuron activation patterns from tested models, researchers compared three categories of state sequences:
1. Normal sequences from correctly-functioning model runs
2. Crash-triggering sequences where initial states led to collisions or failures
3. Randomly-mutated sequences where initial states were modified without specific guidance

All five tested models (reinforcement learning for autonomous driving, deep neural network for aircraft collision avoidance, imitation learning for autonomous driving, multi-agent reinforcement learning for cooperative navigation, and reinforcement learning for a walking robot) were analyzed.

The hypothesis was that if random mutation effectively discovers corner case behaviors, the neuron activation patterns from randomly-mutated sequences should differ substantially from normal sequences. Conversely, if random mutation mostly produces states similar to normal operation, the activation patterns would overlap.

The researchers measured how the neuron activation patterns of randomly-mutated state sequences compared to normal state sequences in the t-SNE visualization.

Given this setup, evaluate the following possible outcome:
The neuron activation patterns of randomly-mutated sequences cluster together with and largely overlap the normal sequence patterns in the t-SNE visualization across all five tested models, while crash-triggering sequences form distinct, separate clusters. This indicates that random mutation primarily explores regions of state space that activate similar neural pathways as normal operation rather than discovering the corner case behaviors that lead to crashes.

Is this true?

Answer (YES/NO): YES